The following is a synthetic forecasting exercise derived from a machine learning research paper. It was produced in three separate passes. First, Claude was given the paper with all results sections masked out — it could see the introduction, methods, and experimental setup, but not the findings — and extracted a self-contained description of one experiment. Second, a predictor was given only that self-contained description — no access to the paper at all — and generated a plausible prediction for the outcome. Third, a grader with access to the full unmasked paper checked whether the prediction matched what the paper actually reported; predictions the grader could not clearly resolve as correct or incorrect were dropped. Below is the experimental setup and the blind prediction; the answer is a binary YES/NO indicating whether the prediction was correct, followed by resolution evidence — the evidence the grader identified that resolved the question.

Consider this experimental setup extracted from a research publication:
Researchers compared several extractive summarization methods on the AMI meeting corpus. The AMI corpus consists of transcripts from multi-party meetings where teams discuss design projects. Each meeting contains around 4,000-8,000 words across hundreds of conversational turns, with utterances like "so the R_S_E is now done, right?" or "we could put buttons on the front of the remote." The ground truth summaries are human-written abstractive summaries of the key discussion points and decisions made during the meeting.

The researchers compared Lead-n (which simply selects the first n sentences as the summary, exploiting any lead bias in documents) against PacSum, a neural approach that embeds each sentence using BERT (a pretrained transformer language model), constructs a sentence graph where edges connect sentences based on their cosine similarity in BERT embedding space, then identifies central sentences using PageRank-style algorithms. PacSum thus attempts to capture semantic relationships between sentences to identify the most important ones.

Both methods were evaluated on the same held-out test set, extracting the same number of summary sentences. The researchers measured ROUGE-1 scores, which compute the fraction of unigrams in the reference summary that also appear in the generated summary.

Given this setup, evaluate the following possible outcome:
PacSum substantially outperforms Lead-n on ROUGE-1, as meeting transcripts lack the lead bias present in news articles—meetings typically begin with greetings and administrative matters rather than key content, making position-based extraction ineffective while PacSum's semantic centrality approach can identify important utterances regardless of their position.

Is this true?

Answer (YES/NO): NO